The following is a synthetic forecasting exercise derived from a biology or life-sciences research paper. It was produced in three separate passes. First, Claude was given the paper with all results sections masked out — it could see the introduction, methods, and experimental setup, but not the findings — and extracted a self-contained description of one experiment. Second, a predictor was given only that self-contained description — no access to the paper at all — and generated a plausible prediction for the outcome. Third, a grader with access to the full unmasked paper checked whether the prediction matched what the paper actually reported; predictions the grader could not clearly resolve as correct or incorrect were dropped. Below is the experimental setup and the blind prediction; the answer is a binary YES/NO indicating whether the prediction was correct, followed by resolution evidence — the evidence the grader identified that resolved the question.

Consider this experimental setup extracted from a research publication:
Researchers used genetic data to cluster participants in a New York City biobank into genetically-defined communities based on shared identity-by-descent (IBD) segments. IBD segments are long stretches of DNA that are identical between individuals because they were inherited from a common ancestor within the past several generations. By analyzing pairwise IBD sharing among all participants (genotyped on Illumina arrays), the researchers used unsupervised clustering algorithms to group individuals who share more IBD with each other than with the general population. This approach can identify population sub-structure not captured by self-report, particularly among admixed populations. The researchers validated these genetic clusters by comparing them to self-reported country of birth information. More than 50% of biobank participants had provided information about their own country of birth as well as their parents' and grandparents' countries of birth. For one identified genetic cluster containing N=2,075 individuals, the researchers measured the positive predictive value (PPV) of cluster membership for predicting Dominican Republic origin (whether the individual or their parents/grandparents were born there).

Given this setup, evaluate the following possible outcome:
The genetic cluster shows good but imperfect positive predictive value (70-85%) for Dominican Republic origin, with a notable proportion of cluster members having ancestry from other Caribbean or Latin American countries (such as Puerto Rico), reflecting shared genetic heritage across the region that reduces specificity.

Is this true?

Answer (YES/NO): NO